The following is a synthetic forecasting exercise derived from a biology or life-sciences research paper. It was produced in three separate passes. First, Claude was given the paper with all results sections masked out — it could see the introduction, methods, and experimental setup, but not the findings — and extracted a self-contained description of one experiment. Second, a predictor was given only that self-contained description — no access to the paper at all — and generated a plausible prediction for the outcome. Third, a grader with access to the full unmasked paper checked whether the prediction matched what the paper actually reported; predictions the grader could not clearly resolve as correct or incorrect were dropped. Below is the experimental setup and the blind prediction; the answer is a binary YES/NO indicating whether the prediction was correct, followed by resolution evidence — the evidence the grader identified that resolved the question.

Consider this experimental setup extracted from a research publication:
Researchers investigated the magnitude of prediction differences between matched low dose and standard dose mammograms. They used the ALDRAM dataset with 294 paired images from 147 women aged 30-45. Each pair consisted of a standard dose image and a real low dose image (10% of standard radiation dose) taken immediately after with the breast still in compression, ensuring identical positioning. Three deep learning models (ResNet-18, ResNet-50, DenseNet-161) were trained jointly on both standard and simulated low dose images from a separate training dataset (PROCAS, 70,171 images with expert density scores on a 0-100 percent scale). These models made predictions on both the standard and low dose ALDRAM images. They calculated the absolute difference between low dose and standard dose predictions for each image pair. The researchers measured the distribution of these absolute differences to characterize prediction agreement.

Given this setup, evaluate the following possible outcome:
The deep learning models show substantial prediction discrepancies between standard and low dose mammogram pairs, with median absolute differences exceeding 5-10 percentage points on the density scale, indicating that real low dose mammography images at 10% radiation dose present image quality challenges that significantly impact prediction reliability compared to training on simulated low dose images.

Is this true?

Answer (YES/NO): NO